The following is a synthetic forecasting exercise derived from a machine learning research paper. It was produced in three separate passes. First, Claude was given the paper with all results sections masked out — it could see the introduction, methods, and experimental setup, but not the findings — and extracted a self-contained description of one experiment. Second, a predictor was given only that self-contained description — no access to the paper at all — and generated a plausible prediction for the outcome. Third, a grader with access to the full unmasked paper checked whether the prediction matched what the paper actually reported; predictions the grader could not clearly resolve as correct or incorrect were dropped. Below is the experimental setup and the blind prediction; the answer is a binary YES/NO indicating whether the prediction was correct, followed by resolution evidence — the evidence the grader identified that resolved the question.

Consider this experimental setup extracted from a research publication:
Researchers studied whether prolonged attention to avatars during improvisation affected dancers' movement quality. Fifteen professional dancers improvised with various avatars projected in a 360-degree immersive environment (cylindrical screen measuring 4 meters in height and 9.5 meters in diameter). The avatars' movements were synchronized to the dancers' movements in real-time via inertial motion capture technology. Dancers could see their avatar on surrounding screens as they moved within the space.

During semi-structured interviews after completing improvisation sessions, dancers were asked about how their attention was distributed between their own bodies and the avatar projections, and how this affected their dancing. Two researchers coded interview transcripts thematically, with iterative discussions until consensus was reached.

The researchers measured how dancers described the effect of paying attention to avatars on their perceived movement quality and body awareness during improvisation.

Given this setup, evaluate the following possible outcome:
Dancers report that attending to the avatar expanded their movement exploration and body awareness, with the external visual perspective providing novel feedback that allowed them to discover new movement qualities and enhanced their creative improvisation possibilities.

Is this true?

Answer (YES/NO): NO